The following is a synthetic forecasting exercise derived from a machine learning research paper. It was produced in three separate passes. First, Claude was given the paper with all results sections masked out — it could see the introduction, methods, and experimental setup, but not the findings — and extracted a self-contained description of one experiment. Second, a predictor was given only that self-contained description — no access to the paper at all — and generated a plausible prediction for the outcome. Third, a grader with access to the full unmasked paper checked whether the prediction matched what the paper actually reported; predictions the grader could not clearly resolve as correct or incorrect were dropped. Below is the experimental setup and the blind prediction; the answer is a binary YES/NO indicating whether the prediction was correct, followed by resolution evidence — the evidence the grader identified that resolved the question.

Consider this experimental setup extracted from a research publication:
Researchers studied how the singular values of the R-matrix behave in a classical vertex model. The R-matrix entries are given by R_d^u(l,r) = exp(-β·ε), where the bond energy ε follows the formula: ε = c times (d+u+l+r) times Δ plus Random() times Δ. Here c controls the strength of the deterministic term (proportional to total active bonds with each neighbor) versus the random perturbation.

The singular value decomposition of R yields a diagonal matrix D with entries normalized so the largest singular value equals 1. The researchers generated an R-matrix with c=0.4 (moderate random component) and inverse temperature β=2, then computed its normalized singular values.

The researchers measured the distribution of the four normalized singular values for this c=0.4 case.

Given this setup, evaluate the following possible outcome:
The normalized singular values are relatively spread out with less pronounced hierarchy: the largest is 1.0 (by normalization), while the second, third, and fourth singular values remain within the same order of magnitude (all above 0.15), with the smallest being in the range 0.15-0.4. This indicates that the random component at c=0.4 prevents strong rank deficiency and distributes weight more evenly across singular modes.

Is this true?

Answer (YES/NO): NO